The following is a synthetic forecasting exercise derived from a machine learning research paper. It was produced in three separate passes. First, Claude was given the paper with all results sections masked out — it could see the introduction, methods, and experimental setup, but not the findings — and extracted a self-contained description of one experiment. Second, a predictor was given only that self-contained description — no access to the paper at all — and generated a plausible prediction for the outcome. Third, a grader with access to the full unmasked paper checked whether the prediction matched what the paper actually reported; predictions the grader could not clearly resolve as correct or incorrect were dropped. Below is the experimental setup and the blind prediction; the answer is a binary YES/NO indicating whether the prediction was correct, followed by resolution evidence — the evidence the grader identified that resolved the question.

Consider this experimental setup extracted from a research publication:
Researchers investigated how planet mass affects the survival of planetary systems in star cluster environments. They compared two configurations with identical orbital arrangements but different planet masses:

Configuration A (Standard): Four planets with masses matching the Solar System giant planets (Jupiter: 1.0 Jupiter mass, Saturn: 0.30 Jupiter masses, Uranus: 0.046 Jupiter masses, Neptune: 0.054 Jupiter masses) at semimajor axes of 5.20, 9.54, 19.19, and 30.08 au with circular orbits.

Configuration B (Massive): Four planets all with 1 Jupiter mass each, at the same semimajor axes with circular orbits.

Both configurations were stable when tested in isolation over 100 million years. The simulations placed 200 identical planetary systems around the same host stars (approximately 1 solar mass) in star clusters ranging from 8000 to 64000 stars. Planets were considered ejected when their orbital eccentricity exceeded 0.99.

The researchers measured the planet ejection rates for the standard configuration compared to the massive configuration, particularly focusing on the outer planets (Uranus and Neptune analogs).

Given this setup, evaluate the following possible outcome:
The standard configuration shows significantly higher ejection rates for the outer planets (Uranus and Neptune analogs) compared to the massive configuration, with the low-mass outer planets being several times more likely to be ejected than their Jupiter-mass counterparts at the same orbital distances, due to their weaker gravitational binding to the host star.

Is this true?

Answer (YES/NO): NO